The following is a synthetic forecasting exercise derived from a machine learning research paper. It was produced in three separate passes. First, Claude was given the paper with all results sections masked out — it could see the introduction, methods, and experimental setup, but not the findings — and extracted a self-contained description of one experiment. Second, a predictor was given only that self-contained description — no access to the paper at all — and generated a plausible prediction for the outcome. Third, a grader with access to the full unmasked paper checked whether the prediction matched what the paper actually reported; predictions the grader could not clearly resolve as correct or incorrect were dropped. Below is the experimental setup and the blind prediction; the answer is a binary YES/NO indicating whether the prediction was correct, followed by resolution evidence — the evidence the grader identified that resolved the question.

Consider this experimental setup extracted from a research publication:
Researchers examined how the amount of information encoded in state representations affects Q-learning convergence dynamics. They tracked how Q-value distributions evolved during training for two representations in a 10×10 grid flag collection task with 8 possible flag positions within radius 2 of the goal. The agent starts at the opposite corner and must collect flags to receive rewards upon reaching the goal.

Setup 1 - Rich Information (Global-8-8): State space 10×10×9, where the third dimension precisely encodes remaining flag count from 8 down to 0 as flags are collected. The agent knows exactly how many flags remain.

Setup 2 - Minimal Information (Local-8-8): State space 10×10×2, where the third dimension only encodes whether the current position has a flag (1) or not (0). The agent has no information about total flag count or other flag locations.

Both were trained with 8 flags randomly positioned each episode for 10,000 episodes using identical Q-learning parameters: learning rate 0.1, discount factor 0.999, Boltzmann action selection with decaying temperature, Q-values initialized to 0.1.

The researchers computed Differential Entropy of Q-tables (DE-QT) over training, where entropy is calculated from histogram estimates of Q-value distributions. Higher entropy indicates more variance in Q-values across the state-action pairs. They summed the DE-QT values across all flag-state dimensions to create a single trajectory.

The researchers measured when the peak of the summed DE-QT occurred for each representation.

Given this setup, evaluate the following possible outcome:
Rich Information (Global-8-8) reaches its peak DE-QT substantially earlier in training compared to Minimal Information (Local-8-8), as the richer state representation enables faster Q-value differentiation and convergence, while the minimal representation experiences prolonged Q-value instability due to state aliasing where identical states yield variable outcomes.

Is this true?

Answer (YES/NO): NO